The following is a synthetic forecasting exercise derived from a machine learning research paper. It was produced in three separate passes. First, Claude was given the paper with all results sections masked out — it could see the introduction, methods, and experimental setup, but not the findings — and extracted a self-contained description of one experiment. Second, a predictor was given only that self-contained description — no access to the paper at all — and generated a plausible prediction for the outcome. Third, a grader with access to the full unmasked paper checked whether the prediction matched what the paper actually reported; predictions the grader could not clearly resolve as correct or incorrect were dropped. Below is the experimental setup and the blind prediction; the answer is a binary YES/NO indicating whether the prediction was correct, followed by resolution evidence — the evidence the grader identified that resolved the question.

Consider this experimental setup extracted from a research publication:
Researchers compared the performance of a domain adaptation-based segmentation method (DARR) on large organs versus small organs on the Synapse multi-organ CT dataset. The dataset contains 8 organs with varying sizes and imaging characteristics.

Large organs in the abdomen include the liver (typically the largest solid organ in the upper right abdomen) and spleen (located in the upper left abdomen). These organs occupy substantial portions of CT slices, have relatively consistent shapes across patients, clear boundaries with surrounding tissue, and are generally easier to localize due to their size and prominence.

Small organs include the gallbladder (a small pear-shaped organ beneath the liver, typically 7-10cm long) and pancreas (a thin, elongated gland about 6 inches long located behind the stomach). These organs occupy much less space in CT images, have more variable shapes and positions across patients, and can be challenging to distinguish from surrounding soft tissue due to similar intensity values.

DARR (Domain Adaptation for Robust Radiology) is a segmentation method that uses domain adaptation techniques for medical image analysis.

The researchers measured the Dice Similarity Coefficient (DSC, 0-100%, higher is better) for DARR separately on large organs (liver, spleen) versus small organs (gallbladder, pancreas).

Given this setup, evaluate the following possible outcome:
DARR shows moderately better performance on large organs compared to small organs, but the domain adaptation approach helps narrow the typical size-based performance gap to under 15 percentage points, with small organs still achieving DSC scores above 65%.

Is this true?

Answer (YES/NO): NO